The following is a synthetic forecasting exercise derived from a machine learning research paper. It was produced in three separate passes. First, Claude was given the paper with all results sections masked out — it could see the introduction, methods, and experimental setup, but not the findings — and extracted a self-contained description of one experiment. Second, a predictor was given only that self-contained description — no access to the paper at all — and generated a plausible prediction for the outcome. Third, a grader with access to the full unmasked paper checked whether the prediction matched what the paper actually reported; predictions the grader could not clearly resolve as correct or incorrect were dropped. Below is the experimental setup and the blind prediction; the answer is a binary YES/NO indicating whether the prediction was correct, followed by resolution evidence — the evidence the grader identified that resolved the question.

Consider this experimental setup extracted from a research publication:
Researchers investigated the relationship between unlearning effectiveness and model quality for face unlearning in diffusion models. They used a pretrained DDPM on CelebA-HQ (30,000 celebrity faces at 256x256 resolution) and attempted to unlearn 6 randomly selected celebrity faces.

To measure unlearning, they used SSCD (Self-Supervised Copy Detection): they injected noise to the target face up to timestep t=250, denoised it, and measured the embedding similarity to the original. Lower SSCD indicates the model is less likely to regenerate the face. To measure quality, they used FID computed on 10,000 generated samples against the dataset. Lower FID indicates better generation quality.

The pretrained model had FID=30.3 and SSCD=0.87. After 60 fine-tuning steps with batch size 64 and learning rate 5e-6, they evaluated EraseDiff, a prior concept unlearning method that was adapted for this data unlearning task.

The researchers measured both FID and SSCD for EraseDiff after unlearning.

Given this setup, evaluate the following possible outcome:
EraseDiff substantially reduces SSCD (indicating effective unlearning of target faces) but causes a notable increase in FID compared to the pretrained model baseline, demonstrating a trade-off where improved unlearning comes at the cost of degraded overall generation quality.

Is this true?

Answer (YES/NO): YES